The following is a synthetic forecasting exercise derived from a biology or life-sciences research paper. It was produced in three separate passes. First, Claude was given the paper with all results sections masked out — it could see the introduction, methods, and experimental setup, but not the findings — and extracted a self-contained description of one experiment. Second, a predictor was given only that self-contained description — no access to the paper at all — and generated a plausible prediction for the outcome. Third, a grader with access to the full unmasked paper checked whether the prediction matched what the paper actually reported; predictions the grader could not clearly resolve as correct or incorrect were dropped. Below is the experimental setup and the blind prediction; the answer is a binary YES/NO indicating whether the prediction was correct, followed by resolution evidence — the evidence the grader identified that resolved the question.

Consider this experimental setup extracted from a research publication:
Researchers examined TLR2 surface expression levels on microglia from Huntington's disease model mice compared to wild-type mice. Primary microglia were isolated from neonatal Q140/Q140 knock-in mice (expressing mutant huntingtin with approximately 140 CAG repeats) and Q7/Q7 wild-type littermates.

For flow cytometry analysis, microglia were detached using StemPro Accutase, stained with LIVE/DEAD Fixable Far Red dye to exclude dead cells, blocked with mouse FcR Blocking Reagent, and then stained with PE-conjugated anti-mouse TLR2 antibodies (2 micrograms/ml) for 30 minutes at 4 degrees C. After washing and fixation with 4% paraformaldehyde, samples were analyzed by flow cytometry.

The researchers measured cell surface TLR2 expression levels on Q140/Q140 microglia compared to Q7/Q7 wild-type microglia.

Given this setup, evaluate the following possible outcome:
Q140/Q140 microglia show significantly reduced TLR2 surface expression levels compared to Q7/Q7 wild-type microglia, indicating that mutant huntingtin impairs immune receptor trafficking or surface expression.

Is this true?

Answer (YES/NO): NO